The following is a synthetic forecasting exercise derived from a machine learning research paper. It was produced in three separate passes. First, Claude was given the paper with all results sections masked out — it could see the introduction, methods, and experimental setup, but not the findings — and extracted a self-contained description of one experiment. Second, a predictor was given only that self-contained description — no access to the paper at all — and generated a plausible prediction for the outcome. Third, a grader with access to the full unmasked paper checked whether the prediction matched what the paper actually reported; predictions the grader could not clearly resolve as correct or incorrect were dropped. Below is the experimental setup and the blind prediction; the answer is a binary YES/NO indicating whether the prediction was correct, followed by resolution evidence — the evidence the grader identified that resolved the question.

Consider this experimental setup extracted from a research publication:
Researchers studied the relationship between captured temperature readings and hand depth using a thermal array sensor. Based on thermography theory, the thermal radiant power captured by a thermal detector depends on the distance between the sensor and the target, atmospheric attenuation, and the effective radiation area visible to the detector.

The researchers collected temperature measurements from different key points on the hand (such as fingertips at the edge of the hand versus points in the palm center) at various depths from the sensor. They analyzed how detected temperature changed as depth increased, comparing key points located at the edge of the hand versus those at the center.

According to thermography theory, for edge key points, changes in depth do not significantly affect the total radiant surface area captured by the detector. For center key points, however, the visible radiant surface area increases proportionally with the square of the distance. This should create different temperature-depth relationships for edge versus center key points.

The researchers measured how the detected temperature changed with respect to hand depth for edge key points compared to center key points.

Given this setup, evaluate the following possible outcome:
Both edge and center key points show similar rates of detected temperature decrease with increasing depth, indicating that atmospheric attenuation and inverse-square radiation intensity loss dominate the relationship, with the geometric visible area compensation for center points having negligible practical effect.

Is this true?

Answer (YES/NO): NO